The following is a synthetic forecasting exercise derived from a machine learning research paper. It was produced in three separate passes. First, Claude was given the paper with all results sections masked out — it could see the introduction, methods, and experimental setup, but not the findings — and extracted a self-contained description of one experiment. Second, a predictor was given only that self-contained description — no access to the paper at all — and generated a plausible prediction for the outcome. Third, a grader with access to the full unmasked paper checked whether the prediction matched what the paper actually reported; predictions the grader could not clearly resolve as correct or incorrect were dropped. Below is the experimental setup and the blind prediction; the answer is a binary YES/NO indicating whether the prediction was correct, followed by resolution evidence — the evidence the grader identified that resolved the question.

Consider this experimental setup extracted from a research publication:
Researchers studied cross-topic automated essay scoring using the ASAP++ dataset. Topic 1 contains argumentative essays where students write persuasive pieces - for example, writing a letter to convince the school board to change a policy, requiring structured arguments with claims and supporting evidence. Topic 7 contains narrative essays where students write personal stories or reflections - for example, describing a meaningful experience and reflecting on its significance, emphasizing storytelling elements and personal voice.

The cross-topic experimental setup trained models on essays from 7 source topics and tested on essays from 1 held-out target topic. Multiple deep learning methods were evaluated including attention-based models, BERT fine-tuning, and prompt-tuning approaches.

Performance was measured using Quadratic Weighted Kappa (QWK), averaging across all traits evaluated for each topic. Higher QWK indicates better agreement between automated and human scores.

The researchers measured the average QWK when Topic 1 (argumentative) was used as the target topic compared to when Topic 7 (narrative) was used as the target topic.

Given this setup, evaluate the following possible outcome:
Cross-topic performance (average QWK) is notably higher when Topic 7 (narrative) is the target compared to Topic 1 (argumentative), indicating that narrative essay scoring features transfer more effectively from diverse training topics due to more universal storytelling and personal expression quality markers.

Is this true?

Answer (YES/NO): NO